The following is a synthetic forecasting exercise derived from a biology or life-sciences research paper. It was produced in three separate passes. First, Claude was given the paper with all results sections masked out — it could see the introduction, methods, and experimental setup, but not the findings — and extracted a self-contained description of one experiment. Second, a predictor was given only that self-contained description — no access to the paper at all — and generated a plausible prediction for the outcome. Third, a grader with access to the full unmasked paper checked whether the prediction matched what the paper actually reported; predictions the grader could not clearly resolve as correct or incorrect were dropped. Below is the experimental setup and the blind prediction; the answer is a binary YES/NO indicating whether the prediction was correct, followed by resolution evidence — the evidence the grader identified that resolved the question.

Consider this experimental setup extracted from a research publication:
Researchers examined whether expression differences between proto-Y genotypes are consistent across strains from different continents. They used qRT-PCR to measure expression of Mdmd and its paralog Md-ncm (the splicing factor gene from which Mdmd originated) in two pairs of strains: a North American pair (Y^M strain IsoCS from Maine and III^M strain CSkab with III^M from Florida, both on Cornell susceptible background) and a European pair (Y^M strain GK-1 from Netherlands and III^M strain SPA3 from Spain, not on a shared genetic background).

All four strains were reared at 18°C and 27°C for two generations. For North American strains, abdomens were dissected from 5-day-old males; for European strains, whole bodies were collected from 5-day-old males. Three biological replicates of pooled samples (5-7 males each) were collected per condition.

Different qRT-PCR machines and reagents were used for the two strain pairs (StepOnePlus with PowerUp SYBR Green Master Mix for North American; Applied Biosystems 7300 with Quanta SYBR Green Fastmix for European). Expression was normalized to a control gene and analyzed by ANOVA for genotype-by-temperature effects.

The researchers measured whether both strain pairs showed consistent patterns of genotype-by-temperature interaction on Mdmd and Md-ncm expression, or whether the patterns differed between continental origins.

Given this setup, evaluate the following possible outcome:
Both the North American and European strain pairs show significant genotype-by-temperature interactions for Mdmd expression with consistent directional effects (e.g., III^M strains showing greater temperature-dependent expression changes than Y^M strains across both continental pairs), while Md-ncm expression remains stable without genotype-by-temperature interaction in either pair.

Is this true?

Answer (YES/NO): NO